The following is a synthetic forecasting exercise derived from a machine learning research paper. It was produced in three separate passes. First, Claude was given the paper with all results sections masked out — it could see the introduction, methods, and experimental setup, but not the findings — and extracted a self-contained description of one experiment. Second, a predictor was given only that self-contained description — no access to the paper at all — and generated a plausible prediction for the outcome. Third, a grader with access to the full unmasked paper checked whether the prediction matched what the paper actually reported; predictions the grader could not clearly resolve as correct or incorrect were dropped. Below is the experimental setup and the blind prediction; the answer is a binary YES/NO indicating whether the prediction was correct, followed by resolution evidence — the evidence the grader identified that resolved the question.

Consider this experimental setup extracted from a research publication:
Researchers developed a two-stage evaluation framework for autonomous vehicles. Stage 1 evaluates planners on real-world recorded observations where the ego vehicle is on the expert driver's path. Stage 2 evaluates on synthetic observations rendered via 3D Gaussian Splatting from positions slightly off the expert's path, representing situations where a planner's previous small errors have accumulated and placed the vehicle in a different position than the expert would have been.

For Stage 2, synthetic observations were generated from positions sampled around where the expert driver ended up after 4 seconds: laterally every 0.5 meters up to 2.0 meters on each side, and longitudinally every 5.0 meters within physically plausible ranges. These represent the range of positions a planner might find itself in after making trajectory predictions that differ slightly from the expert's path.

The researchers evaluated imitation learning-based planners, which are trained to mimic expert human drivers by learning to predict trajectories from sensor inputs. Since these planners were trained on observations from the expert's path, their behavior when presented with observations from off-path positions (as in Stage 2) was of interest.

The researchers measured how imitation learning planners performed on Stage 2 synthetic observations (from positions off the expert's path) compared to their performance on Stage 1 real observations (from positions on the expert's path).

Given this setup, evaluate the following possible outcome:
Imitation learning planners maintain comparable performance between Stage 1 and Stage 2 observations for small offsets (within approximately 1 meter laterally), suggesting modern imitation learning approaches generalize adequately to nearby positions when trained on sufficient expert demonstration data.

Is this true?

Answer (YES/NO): NO